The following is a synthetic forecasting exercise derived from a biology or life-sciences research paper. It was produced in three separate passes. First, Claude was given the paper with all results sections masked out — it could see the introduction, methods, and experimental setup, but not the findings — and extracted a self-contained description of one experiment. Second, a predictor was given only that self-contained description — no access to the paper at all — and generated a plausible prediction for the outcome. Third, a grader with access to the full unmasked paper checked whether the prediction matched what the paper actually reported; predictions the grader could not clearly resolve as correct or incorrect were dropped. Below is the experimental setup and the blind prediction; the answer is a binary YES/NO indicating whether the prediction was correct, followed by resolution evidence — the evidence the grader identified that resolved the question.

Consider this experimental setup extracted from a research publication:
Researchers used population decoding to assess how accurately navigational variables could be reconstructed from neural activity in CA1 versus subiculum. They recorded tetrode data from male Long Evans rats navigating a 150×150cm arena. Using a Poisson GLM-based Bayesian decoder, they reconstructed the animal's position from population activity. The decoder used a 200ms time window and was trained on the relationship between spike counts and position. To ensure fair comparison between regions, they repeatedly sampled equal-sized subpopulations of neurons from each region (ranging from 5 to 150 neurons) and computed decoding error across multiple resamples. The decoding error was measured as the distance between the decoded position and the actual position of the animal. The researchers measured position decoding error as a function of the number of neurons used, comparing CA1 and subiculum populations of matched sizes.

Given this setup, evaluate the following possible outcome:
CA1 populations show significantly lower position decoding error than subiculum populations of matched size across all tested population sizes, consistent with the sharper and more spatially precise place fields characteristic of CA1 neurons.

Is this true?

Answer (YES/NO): NO